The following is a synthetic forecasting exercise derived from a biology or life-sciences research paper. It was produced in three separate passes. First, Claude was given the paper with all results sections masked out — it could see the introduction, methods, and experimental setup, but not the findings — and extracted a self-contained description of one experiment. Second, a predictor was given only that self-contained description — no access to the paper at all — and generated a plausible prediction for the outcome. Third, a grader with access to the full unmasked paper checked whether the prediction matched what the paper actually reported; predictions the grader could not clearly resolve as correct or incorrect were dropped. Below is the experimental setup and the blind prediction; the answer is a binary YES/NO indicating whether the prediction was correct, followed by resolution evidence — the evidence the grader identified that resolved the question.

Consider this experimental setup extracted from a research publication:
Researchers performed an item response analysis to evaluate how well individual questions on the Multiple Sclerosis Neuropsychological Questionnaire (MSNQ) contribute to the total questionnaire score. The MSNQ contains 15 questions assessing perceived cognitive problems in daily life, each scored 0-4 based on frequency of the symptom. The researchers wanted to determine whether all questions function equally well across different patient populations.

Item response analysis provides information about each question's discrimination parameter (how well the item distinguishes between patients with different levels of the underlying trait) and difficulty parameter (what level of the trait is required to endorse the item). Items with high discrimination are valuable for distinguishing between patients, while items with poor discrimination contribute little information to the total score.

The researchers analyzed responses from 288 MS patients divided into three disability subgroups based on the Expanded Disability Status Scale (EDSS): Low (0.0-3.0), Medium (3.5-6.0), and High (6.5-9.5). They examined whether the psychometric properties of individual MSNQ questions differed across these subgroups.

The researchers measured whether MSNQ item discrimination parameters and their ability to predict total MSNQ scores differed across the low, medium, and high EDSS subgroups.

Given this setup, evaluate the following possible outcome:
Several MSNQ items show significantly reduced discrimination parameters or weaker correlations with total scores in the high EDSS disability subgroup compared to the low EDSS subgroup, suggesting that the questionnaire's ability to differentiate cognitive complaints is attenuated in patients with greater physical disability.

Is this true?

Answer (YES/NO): YES